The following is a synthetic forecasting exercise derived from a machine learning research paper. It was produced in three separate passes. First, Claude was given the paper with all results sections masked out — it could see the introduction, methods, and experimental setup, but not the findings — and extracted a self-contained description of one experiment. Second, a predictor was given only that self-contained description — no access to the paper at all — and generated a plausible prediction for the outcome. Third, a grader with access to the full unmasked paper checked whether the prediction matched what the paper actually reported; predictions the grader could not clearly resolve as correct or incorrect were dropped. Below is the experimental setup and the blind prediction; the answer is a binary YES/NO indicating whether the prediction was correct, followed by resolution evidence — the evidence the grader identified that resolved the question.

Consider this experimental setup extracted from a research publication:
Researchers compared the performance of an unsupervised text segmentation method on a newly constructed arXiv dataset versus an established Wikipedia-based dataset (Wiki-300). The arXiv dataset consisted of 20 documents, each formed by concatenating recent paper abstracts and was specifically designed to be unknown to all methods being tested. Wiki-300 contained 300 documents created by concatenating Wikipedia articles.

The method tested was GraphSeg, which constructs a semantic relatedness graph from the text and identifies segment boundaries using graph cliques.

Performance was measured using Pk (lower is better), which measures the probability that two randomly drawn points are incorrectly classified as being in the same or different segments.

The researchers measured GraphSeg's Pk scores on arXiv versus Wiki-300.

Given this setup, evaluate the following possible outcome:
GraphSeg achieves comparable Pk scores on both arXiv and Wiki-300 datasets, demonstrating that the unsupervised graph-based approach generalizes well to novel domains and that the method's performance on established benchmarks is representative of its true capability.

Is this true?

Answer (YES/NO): NO